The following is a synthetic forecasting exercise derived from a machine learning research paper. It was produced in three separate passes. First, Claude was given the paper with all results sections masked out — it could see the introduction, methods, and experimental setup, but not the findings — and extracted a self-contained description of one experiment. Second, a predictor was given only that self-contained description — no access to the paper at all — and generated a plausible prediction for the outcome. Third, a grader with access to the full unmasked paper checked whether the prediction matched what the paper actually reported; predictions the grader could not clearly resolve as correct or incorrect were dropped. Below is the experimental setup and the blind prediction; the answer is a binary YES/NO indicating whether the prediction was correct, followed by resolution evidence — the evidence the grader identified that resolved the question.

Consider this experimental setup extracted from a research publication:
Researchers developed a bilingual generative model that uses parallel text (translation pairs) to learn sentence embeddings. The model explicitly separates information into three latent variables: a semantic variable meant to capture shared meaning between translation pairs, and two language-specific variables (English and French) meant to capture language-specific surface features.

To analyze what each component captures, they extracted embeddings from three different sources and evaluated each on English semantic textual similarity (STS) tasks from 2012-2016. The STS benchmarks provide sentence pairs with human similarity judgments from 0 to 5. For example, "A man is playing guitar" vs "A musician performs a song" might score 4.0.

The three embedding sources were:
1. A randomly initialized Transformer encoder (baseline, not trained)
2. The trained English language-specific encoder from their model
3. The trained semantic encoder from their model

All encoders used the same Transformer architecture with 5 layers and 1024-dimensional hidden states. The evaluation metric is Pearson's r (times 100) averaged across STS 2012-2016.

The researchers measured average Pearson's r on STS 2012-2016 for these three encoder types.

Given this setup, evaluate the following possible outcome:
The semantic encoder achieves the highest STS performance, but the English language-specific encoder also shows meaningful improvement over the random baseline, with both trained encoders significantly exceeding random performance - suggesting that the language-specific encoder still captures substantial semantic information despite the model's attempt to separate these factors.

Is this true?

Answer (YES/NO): NO